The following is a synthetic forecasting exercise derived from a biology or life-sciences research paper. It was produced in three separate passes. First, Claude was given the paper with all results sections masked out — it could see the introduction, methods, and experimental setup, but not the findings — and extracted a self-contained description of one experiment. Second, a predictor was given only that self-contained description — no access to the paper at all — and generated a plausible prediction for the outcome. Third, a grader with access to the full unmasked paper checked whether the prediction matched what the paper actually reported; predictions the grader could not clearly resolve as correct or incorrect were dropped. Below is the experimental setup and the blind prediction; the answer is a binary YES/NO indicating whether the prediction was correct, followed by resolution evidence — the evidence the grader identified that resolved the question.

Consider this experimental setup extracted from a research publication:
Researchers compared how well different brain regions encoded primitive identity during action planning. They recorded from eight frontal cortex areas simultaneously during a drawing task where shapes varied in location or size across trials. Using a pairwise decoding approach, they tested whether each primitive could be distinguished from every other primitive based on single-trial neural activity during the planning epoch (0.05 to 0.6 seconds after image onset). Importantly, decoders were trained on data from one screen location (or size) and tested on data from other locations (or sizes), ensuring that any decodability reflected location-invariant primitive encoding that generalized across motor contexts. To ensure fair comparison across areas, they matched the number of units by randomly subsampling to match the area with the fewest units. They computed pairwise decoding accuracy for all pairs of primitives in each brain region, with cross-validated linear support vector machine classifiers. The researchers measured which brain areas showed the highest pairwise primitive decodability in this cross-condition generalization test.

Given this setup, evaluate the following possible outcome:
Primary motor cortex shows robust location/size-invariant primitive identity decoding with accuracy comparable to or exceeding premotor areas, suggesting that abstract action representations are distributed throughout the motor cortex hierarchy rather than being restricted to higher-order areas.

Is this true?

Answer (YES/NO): NO